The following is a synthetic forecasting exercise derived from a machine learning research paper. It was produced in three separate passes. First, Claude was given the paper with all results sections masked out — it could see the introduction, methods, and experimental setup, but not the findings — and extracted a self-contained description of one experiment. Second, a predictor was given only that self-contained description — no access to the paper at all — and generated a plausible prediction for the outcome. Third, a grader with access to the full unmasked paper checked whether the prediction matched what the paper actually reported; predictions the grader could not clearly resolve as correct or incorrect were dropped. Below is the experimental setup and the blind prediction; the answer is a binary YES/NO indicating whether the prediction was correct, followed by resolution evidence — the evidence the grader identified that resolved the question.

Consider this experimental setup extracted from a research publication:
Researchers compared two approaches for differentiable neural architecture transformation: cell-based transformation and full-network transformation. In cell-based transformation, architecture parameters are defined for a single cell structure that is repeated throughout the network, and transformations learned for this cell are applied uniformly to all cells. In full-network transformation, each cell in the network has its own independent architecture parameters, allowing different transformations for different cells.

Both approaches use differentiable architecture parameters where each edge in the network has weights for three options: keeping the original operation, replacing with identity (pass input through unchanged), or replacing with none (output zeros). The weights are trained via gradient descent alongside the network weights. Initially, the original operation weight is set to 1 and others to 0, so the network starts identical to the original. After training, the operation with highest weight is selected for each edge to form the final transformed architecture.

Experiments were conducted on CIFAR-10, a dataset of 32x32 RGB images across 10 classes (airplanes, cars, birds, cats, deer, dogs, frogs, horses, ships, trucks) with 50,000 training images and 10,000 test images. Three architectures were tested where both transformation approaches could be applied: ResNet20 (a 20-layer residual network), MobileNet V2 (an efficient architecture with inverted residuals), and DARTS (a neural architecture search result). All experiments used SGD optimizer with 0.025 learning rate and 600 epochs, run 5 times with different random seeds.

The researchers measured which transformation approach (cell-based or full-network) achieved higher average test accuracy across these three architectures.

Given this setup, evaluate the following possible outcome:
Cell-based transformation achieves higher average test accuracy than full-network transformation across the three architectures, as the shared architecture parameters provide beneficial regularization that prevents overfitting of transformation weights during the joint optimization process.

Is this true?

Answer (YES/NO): YES